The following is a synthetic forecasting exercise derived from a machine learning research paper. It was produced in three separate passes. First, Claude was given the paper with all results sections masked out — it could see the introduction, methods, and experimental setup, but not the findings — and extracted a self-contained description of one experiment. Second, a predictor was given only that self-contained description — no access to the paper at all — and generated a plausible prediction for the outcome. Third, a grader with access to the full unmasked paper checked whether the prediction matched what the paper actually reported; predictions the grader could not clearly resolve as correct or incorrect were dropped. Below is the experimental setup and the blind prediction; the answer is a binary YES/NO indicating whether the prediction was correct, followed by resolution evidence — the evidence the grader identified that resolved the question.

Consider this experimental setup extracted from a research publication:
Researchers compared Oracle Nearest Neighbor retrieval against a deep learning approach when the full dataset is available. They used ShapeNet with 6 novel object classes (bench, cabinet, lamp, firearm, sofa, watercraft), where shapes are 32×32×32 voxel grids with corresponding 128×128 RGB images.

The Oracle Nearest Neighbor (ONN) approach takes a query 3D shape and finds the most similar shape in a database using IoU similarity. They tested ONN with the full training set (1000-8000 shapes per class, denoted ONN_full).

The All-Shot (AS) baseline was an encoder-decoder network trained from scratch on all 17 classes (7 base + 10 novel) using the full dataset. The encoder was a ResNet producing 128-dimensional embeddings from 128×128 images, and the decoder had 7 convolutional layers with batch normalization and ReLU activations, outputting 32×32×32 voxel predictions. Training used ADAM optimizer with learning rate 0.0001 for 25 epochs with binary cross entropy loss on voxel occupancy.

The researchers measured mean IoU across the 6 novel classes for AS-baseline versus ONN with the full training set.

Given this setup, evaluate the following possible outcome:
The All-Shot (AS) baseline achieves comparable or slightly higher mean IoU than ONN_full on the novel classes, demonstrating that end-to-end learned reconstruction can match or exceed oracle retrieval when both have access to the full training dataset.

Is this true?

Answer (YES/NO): NO